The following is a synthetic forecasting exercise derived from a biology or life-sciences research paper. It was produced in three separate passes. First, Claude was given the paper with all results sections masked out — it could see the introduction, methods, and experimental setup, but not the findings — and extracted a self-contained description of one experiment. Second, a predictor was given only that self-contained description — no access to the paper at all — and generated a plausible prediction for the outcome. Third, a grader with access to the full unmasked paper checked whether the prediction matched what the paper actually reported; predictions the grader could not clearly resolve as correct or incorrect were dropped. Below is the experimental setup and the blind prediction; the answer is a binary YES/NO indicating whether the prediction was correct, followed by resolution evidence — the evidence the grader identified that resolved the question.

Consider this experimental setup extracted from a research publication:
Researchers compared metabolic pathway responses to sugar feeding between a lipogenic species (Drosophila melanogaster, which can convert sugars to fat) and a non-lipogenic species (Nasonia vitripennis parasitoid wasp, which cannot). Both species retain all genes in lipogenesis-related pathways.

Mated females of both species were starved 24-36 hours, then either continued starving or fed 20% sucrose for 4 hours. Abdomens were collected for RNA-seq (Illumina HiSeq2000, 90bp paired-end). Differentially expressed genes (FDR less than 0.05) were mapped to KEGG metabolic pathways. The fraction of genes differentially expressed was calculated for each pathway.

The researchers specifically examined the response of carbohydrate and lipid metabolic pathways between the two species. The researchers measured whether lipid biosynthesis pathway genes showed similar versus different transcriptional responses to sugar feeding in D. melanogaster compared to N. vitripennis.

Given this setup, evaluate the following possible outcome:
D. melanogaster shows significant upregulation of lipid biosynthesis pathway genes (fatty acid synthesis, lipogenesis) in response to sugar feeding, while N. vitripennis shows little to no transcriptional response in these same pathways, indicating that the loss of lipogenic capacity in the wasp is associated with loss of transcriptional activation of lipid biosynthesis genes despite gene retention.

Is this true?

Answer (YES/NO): NO